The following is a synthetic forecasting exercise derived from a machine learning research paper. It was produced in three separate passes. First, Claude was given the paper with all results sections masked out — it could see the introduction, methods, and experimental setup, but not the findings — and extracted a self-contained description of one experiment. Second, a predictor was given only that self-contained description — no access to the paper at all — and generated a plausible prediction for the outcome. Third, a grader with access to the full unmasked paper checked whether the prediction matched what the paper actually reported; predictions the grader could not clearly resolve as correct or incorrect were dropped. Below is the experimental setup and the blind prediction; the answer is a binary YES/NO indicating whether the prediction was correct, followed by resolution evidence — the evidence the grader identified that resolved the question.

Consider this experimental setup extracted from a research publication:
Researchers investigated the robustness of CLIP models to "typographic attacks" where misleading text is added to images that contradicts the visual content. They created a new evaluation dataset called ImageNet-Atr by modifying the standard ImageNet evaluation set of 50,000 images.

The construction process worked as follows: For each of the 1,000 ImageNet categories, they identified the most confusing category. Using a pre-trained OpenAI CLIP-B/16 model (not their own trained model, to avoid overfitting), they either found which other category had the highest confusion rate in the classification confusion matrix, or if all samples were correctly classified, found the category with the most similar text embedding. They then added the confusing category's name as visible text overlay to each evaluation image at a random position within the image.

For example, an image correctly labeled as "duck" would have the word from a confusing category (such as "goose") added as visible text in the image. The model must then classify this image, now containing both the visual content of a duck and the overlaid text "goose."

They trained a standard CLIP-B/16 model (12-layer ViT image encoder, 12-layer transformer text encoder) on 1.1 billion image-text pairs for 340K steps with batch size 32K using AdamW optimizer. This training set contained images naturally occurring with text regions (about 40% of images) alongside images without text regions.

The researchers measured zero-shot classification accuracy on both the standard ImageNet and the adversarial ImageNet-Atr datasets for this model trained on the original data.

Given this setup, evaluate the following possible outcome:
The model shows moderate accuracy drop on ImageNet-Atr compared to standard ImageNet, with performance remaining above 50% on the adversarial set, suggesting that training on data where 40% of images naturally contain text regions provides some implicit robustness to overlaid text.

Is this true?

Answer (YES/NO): NO